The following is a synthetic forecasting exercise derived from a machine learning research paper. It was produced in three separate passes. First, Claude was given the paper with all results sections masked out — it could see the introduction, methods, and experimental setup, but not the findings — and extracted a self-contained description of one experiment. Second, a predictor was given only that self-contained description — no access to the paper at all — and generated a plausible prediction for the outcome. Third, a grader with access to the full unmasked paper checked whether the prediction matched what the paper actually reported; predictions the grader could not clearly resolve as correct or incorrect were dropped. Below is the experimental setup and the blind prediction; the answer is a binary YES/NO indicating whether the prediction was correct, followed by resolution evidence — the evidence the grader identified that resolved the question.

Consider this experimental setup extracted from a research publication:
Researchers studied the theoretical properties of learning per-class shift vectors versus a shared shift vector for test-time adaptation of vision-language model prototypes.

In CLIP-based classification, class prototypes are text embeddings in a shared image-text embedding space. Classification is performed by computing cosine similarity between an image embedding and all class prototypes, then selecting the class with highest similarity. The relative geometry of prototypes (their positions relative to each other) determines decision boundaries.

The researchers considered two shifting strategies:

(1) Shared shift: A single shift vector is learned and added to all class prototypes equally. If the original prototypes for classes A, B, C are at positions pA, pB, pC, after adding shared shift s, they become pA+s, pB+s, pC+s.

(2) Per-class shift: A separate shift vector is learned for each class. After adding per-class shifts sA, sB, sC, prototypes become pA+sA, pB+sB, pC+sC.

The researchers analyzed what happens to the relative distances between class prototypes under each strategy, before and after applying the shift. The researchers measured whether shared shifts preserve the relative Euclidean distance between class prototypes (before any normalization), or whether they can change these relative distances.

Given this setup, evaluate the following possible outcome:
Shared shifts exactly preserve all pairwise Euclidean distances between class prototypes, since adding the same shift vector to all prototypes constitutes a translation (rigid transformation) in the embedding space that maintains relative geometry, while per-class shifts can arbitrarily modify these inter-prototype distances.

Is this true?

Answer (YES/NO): YES